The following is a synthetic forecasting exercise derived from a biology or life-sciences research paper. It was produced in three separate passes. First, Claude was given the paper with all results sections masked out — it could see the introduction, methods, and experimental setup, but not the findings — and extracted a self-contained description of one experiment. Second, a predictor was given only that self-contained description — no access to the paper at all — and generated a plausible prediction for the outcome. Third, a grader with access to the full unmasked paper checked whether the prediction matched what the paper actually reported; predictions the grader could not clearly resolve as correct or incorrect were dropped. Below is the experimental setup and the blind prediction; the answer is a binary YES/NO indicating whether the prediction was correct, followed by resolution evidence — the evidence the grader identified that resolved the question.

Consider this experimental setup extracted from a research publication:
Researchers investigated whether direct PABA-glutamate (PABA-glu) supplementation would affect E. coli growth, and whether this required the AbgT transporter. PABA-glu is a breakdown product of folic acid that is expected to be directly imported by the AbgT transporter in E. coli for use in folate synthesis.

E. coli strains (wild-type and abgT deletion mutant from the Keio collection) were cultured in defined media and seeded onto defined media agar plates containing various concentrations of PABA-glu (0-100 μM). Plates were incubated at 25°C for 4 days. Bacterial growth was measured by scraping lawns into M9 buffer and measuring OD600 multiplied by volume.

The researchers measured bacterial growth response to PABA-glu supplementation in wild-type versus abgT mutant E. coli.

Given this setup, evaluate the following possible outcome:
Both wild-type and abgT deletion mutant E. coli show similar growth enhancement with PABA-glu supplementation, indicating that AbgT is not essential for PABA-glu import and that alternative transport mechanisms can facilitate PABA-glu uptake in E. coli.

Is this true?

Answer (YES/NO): NO